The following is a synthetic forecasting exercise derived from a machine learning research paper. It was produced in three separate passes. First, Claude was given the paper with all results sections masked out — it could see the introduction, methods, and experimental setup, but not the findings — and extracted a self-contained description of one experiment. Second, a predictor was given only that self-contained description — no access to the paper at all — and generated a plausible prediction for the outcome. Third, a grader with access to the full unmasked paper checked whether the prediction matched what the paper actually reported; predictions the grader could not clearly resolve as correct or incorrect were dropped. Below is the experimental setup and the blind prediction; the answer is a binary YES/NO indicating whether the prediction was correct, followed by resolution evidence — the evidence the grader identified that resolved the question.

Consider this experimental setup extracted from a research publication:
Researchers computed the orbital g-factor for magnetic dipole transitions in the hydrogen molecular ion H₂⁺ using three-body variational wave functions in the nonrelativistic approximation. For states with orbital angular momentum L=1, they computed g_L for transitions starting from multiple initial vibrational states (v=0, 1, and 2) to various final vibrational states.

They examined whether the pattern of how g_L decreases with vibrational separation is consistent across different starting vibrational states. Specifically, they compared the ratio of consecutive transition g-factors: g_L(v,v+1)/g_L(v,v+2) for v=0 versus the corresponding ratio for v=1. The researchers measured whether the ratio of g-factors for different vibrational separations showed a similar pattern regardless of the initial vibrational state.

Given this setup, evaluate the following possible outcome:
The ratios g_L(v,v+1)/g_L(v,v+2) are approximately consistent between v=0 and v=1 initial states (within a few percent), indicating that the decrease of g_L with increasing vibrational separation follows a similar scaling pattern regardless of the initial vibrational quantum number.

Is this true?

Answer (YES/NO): NO